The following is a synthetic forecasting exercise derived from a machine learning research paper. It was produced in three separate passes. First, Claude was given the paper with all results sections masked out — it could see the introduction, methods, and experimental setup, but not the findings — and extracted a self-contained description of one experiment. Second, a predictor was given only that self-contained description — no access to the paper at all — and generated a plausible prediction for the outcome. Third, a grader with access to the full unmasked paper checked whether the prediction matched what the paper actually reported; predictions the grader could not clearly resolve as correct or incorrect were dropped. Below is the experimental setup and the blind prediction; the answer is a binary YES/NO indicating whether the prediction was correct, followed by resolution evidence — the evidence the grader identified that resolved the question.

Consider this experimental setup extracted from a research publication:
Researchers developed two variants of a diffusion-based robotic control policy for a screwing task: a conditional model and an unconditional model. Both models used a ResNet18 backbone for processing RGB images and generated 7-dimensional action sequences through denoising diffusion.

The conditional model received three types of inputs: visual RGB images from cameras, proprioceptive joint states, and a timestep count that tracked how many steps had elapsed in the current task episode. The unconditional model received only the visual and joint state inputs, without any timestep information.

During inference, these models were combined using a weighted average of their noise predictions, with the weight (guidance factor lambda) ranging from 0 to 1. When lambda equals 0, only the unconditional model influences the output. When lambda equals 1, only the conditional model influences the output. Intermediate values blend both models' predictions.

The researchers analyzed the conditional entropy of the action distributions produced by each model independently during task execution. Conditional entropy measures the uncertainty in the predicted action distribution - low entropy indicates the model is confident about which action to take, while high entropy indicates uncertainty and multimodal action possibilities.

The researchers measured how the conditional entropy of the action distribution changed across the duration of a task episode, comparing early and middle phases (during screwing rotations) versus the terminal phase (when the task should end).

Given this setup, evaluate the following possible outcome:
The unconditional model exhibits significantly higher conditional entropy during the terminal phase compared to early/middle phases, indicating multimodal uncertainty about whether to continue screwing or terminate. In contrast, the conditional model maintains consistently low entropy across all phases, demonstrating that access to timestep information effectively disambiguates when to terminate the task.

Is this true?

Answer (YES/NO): NO